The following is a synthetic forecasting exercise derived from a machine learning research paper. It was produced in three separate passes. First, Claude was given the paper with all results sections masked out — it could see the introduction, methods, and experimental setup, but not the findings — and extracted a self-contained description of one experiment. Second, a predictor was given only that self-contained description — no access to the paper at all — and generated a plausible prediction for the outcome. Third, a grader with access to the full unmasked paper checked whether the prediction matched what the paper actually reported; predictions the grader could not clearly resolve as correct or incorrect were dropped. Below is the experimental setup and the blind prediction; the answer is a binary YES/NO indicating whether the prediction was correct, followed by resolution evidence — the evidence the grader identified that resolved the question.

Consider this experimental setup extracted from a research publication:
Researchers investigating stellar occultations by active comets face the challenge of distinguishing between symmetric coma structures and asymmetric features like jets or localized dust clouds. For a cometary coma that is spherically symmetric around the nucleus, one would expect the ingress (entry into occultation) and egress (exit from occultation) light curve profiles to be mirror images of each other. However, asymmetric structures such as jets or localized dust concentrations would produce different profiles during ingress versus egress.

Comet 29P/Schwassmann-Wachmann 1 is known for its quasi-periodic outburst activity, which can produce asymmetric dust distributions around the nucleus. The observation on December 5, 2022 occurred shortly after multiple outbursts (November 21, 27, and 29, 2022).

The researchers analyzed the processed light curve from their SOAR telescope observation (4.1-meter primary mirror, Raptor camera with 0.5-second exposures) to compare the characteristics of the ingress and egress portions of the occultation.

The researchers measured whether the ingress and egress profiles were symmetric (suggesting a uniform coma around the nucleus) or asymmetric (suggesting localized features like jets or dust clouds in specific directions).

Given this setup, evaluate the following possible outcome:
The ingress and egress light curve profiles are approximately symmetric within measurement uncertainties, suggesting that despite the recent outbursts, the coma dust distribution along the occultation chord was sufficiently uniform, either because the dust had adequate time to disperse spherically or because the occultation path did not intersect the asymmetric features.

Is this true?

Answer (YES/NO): NO